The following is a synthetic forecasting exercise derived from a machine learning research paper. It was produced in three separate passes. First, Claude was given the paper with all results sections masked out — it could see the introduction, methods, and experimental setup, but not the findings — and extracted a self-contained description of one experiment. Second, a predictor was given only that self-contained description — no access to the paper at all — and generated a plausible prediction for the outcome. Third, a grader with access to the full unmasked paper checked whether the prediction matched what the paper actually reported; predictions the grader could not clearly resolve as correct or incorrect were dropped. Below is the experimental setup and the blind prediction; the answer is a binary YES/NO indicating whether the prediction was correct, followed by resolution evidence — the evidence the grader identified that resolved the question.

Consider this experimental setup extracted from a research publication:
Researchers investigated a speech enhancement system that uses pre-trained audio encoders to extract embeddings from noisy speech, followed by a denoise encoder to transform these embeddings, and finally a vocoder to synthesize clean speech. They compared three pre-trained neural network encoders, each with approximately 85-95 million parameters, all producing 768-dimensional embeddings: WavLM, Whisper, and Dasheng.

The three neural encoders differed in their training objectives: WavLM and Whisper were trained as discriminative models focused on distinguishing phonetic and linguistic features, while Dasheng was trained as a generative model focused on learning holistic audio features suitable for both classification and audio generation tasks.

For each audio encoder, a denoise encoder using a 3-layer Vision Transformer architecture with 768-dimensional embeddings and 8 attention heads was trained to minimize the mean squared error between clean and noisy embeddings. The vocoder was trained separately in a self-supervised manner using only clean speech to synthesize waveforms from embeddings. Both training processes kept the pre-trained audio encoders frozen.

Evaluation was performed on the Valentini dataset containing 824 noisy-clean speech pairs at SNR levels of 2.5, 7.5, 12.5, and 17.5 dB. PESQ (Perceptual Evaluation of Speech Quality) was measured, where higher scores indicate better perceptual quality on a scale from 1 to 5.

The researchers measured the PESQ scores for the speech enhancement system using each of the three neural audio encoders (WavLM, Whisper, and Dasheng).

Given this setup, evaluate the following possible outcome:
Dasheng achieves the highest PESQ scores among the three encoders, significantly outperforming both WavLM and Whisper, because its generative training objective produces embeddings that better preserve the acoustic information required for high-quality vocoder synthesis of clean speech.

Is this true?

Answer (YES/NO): YES